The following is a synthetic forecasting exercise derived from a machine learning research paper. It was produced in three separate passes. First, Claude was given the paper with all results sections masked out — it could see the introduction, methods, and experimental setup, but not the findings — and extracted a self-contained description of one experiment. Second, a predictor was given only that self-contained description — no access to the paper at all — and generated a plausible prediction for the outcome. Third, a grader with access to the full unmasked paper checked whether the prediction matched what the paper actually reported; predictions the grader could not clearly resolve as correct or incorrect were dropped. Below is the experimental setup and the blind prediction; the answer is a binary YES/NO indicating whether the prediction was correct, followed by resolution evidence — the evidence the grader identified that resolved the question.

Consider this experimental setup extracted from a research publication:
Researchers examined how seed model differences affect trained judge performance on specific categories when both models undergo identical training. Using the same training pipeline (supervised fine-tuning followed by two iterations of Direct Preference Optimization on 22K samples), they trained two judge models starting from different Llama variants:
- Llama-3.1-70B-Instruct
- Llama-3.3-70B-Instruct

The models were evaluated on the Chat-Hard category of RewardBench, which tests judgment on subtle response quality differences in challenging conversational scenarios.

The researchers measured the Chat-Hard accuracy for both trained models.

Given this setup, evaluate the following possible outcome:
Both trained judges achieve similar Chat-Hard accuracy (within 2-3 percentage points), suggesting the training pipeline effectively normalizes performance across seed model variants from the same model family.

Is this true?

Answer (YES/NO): YES